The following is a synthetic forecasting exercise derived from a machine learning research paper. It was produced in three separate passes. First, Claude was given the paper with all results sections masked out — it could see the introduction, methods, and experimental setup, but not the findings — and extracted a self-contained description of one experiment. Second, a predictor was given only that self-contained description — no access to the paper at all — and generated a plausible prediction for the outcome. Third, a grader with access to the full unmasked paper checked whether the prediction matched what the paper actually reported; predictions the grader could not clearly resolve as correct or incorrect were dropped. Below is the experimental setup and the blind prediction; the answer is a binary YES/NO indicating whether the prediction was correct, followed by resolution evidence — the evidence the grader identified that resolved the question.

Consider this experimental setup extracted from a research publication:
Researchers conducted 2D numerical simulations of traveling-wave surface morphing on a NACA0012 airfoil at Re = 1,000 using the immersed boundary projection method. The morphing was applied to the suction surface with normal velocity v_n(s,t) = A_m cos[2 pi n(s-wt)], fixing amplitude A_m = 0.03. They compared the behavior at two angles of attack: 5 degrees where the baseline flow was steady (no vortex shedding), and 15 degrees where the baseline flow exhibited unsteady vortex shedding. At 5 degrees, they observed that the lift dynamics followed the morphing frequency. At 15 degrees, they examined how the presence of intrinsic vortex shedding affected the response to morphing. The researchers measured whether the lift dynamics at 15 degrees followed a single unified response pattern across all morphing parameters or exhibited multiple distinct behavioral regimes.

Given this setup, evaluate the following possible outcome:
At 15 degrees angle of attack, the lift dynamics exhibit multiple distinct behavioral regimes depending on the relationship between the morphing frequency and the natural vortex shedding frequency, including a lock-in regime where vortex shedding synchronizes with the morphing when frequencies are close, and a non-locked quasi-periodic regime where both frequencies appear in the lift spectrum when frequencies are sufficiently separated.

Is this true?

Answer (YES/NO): YES